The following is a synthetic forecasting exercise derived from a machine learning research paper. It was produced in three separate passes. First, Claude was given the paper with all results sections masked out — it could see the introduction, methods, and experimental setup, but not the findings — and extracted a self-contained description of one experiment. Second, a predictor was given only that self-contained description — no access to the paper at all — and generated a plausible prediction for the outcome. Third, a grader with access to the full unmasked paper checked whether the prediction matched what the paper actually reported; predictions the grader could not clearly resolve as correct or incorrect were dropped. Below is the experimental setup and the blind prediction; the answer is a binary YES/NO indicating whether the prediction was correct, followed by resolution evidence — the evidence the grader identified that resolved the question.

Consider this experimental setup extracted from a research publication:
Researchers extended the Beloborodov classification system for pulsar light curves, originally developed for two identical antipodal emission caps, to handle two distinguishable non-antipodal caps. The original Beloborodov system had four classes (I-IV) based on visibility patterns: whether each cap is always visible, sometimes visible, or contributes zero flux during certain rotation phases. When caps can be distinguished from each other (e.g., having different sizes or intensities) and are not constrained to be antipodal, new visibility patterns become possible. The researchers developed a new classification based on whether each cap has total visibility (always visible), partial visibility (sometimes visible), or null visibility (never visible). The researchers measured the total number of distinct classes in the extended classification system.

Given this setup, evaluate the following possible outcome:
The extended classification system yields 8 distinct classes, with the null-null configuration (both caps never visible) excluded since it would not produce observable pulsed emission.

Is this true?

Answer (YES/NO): NO